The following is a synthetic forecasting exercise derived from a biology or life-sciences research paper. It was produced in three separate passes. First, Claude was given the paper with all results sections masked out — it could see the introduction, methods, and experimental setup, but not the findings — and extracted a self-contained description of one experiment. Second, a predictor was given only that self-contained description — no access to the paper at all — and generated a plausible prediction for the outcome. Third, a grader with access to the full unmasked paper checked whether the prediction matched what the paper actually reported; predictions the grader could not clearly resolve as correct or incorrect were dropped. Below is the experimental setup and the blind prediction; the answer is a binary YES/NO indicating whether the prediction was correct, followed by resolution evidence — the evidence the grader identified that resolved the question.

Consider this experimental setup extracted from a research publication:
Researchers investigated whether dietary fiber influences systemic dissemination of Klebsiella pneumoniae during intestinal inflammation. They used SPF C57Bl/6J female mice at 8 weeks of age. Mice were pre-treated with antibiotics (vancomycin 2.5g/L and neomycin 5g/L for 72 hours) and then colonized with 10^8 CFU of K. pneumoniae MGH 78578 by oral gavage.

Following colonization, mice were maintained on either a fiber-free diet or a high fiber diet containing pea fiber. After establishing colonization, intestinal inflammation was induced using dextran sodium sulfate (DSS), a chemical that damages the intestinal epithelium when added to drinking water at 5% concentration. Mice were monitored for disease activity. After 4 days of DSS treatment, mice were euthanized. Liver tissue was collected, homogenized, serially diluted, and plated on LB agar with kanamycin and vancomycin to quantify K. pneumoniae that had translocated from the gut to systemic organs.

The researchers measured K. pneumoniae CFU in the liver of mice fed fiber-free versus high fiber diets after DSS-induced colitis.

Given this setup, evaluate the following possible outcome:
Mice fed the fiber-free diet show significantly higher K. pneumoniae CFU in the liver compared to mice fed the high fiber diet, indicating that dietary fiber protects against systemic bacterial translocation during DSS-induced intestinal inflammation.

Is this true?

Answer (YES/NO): YES